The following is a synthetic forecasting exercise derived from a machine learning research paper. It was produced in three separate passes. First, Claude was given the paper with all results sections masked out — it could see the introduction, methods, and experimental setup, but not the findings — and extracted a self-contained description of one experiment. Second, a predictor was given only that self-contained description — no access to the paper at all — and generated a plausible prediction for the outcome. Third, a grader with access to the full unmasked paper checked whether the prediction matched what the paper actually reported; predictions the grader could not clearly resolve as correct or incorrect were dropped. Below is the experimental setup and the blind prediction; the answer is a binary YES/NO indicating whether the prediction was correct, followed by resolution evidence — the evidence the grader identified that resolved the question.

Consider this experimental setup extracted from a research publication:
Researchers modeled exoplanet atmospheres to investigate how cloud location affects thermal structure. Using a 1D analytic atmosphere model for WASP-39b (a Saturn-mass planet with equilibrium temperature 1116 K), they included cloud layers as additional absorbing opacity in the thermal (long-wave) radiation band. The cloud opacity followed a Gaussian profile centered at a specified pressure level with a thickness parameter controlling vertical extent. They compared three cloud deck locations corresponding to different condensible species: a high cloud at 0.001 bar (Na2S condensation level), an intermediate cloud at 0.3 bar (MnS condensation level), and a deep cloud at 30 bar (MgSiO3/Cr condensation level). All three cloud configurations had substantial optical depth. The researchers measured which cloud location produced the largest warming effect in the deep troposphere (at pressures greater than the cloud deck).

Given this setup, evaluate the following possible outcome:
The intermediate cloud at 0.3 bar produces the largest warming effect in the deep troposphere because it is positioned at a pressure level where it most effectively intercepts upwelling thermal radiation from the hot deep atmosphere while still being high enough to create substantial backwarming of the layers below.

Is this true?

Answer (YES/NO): NO